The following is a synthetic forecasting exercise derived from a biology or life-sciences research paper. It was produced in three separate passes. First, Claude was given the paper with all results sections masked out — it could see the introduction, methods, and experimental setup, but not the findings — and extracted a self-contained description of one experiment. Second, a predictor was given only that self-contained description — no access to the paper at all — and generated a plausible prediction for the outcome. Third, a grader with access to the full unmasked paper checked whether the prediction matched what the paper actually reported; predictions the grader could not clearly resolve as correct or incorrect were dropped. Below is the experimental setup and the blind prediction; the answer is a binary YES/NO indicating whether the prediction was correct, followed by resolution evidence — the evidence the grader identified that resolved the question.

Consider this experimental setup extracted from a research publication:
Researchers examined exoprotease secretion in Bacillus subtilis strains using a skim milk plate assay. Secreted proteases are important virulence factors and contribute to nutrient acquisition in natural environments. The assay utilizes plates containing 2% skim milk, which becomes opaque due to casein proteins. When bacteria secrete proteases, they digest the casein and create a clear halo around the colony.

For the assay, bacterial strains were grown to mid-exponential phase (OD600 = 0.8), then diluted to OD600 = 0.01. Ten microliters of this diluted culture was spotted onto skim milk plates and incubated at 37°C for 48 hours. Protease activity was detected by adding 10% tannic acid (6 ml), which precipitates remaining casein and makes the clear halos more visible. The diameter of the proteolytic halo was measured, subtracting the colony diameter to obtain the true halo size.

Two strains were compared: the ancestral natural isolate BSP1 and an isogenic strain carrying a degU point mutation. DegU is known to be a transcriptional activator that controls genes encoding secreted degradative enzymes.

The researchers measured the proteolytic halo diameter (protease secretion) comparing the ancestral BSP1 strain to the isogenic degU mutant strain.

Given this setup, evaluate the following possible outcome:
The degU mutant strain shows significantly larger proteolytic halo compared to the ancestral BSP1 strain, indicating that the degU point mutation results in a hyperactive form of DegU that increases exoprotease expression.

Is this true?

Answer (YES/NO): NO